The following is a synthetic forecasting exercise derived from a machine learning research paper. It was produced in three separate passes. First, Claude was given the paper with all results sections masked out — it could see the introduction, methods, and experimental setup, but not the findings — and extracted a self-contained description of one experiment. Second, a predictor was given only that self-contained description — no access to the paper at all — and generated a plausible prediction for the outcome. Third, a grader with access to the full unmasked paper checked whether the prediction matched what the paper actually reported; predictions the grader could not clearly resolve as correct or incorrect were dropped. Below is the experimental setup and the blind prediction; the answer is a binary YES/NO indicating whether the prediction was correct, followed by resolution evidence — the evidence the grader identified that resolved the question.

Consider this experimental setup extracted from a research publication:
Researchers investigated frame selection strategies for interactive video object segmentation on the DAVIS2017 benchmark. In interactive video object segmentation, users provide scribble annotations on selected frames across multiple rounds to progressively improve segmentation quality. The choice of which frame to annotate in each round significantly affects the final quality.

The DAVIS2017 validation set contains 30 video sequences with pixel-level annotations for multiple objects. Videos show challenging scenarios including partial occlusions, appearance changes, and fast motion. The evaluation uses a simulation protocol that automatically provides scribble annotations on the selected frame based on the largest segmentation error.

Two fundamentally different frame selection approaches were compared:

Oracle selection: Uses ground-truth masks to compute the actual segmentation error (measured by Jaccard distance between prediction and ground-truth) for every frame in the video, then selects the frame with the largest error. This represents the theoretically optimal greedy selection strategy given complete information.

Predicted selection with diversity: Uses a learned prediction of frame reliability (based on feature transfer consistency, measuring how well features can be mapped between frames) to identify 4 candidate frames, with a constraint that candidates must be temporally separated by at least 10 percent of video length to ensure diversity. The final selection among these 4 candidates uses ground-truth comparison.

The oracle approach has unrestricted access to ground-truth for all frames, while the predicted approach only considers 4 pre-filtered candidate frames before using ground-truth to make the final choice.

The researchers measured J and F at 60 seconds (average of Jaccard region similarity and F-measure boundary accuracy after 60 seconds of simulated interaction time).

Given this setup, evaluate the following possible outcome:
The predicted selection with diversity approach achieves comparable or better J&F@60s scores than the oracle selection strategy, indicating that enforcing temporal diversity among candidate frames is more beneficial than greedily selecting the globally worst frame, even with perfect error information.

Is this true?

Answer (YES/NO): YES